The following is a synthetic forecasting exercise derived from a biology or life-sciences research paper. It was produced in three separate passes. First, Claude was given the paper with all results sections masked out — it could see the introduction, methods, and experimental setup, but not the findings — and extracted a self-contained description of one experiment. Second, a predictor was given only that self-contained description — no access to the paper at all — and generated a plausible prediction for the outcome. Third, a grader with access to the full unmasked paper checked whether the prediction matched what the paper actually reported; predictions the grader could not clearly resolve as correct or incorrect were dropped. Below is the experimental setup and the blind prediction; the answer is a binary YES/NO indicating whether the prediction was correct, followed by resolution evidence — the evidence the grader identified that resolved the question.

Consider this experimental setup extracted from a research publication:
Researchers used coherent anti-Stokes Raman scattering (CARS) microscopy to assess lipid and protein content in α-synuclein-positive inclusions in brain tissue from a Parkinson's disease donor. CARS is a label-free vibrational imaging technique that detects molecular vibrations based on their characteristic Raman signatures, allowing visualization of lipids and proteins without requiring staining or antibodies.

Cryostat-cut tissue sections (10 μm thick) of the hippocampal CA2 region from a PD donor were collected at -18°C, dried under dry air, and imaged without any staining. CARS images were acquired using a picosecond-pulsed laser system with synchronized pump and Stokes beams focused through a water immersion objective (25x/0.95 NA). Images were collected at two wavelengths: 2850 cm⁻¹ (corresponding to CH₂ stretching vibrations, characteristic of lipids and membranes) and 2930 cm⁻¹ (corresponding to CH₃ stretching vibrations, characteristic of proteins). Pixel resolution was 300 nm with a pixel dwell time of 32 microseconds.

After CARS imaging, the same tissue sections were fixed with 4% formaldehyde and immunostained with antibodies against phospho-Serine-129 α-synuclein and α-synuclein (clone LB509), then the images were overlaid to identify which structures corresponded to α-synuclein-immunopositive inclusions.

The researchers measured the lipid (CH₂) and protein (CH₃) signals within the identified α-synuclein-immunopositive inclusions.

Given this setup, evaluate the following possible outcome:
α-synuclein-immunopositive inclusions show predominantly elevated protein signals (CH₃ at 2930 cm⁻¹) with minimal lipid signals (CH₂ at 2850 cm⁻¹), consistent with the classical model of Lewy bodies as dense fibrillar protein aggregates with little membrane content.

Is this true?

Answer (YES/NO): NO